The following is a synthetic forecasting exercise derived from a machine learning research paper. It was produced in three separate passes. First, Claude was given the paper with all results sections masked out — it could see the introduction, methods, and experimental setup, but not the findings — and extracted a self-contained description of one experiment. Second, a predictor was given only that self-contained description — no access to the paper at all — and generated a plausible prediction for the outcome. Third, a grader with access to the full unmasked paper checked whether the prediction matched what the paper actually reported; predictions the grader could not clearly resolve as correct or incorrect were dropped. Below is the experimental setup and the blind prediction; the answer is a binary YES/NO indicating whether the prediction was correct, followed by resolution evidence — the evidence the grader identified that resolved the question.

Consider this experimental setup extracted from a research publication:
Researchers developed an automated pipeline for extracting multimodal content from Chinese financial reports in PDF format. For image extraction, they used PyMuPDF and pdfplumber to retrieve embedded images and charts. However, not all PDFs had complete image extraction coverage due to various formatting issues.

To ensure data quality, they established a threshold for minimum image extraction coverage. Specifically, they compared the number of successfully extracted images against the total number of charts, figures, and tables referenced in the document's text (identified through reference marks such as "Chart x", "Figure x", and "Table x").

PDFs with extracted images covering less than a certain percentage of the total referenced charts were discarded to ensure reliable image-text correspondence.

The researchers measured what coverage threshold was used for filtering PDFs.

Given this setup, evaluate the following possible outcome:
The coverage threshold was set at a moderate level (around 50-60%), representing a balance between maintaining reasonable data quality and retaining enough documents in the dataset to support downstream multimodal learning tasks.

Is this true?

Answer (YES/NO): NO